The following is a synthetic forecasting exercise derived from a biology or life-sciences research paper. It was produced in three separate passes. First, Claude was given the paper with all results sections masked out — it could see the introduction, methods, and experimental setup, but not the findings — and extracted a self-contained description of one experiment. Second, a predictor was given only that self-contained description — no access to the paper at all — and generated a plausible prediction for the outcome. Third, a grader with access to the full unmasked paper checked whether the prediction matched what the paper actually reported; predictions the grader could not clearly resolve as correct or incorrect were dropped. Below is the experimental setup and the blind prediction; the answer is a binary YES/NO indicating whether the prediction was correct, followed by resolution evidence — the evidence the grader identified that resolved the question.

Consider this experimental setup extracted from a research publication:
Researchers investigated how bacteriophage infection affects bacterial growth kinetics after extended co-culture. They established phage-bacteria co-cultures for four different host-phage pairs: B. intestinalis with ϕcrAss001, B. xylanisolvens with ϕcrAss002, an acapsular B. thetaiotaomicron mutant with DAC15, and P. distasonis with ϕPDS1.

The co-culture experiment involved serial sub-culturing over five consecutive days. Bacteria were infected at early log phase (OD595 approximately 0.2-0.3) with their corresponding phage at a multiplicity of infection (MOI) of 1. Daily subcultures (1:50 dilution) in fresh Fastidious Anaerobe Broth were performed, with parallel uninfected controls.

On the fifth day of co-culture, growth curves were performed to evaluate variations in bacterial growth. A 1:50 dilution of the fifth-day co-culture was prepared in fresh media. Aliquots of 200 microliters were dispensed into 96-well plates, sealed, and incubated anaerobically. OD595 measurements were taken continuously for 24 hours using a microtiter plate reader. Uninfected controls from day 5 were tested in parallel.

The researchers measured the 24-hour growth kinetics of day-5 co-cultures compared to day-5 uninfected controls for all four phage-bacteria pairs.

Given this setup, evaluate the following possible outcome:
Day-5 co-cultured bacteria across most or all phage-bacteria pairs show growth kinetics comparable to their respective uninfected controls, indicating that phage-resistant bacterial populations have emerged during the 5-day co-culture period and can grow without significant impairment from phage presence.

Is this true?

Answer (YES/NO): NO